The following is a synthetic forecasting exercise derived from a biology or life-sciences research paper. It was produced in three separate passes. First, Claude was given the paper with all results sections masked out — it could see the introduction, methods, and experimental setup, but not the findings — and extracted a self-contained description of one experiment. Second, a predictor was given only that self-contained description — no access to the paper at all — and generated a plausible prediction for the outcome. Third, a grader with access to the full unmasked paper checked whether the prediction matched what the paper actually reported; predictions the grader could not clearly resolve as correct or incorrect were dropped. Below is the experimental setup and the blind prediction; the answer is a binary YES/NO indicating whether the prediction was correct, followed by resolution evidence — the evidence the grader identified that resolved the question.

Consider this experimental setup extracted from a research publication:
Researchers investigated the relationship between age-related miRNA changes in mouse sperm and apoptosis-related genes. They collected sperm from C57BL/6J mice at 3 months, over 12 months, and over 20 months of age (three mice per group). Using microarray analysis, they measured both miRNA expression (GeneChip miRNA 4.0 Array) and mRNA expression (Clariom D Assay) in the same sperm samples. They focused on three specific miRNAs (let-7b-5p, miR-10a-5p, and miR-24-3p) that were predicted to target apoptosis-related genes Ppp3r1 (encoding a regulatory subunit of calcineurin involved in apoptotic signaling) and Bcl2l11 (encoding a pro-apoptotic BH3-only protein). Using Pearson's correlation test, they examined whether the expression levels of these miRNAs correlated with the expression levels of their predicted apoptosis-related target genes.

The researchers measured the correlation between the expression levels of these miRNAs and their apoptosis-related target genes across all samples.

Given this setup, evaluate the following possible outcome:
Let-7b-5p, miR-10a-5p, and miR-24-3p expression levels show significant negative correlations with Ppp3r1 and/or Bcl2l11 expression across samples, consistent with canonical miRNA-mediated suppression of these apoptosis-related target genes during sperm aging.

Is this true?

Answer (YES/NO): NO